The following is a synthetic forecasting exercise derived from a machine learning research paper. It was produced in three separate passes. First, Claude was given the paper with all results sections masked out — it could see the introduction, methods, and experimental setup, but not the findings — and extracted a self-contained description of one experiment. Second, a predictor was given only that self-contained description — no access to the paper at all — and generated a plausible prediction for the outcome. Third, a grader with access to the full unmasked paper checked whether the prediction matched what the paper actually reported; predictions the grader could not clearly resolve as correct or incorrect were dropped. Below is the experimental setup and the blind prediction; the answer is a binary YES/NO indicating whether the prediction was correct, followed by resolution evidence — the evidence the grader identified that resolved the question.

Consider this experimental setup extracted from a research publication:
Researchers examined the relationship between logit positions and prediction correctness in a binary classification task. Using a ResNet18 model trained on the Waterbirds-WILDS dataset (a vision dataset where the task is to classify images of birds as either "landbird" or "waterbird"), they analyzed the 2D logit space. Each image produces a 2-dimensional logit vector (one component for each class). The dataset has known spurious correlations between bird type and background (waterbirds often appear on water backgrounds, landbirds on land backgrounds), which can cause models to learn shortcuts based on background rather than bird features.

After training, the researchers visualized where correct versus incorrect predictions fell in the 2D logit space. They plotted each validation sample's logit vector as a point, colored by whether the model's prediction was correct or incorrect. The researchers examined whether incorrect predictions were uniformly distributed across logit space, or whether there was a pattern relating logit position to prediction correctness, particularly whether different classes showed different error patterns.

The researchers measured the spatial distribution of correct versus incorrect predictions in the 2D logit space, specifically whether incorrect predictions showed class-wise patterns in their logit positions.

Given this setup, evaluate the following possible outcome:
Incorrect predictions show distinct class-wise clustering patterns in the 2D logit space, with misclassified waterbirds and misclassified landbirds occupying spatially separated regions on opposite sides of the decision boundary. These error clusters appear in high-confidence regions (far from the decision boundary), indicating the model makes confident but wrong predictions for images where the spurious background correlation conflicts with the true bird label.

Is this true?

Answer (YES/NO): NO